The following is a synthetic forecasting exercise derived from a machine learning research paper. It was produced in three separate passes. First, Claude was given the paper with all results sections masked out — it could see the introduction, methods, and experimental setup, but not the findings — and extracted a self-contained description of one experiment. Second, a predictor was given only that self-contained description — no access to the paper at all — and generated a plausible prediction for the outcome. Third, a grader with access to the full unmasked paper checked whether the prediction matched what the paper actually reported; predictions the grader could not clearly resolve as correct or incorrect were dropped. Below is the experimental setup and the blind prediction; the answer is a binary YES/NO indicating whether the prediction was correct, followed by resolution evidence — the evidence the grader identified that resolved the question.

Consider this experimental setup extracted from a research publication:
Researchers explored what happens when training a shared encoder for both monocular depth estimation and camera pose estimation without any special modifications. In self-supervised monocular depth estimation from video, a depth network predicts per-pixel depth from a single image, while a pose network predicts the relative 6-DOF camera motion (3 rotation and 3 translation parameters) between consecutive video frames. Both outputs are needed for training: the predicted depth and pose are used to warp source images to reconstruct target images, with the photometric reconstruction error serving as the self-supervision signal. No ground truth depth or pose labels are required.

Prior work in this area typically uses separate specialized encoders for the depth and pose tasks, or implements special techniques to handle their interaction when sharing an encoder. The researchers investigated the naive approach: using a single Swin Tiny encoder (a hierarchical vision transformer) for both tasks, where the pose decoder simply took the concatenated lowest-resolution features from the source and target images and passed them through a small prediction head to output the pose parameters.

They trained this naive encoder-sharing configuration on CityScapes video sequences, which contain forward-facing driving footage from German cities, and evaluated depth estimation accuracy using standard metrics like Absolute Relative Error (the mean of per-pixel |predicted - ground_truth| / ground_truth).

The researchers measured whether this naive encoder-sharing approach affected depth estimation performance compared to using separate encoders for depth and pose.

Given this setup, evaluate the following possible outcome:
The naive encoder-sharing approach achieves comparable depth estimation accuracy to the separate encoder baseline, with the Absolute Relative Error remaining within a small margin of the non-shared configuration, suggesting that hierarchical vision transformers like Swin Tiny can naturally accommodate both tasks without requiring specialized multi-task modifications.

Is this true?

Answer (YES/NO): NO